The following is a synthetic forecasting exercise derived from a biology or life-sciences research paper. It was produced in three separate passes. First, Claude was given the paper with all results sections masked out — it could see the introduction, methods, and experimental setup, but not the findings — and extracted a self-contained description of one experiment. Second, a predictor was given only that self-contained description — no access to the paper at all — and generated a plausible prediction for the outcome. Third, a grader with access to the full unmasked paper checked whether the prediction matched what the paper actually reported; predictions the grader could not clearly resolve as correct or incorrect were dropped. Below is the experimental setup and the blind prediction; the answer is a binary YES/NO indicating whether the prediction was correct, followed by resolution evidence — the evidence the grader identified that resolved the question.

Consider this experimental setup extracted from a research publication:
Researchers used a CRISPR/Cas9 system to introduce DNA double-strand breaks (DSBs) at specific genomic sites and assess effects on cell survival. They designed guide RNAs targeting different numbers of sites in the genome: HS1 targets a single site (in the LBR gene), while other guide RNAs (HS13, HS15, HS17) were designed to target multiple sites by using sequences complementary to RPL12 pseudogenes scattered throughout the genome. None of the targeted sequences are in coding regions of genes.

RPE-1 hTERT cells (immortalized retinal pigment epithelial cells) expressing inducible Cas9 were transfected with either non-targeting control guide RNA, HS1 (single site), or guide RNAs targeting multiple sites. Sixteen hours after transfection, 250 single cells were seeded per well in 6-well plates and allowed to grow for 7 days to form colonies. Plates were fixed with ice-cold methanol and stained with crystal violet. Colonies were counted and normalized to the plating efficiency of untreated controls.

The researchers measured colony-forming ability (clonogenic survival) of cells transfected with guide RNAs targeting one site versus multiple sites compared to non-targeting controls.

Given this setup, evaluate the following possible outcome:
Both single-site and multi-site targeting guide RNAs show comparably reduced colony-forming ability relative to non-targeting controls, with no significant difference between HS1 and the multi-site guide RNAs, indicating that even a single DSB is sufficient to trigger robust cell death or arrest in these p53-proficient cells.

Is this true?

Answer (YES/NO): NO